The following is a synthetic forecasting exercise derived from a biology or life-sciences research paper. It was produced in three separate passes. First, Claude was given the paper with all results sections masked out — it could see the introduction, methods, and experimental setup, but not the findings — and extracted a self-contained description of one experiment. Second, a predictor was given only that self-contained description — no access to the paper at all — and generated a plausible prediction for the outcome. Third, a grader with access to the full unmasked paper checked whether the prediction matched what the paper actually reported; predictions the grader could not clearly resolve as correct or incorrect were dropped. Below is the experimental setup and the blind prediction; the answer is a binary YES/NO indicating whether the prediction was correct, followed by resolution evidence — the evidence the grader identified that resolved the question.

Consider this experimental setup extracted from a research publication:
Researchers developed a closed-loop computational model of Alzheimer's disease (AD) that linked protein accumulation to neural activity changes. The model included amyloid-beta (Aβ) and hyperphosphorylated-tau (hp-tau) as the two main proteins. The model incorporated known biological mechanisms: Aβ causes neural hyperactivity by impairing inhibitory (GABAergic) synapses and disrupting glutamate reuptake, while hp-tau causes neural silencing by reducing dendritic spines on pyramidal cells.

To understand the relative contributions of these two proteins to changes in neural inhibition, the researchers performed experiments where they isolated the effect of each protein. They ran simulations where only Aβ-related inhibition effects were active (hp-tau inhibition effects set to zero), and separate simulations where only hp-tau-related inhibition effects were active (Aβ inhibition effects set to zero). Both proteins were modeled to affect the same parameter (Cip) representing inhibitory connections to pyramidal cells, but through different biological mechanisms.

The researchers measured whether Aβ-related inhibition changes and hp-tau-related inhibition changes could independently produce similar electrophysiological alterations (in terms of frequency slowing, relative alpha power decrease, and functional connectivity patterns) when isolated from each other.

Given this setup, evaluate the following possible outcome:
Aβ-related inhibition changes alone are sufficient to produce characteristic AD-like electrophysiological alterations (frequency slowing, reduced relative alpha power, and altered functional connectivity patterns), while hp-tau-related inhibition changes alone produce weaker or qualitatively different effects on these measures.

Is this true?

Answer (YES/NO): YES